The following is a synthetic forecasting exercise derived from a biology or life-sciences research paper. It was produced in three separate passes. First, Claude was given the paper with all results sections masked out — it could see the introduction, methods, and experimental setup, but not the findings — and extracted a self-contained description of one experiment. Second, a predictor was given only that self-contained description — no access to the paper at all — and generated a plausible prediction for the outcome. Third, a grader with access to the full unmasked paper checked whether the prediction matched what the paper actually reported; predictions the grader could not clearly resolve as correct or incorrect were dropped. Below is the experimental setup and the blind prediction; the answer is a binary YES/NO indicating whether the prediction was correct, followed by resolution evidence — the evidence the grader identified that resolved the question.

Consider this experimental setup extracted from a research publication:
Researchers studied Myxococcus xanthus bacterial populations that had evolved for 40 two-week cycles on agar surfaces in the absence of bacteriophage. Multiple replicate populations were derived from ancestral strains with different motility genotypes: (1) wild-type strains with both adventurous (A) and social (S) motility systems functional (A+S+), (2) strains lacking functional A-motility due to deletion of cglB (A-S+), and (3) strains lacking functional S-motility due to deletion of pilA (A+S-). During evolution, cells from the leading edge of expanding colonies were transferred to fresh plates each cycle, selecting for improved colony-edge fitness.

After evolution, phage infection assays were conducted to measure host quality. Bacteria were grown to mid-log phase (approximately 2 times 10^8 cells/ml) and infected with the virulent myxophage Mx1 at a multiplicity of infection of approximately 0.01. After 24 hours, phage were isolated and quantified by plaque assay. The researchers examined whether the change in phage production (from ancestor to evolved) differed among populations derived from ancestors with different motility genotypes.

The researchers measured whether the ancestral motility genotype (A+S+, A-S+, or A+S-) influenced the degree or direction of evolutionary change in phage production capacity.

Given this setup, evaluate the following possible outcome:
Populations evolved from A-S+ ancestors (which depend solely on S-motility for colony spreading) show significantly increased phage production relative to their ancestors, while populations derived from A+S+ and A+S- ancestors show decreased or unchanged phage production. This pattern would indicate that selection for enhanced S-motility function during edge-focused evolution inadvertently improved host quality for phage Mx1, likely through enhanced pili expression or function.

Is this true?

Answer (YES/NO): NO